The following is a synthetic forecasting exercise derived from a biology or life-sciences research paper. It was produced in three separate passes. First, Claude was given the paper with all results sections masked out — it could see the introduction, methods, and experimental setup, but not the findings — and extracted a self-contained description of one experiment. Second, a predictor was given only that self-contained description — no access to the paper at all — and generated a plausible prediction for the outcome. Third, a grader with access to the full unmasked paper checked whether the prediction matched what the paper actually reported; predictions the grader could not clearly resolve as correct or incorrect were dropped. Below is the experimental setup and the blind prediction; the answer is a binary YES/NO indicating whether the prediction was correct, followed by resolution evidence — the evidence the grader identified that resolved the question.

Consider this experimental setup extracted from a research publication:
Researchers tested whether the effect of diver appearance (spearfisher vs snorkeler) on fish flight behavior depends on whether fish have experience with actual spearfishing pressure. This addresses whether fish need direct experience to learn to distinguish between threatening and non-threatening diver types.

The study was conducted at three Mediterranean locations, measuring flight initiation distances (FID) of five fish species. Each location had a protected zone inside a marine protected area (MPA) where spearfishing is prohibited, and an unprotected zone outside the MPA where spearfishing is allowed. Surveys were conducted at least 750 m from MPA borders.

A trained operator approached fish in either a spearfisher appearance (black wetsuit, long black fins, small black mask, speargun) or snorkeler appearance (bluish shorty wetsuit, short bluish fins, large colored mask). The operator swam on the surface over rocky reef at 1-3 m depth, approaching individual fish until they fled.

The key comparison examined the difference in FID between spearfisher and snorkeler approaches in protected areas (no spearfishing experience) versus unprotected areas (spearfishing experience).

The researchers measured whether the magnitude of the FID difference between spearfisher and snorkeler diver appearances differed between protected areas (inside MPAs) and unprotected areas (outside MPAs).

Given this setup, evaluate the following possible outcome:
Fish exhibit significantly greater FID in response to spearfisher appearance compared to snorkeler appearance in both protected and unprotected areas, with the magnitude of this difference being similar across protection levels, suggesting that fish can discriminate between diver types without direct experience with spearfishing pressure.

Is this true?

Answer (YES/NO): NO